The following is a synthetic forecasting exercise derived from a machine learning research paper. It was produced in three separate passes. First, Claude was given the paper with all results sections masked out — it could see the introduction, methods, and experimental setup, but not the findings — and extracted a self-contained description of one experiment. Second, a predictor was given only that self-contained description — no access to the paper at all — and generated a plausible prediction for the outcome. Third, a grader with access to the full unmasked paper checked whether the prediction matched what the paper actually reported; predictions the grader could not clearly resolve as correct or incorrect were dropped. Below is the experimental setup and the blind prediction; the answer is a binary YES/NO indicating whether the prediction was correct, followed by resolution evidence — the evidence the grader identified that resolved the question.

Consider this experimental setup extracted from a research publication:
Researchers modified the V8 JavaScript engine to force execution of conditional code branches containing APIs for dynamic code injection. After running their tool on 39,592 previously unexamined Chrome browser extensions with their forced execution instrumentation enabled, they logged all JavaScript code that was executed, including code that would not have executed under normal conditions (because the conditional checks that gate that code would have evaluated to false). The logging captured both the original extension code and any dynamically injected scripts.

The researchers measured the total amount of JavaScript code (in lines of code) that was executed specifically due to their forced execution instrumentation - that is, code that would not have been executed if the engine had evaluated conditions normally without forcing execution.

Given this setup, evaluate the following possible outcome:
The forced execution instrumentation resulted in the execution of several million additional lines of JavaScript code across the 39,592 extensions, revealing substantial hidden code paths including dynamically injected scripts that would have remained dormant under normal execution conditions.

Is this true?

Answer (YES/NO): YES